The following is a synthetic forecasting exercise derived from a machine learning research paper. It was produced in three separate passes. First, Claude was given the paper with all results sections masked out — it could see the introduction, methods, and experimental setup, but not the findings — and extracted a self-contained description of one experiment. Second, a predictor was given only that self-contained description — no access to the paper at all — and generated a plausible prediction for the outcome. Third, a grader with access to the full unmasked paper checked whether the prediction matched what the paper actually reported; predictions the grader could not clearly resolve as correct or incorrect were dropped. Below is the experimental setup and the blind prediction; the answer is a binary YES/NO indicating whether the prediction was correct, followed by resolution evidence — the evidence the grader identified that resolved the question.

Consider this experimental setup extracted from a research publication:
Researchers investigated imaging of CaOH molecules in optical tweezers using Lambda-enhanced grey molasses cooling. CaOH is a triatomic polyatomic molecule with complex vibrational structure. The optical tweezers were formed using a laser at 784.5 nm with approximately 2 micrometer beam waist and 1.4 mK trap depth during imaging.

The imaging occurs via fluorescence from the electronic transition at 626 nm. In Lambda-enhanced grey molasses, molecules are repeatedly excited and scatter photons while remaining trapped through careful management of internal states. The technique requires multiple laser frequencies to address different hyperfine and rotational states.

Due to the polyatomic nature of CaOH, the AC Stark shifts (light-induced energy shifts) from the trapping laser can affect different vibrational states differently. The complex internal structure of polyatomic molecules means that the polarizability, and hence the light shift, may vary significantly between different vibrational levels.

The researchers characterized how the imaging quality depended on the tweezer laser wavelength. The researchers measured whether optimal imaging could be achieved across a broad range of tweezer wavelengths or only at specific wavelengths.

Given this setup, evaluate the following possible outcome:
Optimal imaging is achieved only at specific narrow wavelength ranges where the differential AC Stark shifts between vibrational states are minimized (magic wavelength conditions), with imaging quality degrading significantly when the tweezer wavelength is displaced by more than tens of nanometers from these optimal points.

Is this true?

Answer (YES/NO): NO